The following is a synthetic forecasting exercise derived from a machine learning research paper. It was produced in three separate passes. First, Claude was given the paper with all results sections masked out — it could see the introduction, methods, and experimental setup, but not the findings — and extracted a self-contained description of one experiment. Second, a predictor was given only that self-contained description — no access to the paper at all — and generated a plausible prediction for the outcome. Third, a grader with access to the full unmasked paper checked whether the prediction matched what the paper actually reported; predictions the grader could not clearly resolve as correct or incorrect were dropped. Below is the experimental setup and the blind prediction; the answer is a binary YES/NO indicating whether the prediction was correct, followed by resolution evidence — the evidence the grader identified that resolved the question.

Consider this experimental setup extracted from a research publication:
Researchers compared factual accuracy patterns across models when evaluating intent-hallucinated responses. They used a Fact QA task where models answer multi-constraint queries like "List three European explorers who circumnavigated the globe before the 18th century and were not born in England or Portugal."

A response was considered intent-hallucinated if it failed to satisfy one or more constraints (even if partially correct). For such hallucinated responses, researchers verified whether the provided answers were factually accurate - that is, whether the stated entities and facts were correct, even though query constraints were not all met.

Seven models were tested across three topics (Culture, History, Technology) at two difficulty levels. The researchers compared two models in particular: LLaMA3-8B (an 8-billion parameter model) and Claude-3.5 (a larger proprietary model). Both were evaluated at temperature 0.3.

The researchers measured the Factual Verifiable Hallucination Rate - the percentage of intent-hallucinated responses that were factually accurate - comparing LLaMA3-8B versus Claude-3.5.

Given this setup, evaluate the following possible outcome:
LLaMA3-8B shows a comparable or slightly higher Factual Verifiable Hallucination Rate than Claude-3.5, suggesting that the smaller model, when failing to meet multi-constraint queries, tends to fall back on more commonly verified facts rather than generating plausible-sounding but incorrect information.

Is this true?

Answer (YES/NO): NO